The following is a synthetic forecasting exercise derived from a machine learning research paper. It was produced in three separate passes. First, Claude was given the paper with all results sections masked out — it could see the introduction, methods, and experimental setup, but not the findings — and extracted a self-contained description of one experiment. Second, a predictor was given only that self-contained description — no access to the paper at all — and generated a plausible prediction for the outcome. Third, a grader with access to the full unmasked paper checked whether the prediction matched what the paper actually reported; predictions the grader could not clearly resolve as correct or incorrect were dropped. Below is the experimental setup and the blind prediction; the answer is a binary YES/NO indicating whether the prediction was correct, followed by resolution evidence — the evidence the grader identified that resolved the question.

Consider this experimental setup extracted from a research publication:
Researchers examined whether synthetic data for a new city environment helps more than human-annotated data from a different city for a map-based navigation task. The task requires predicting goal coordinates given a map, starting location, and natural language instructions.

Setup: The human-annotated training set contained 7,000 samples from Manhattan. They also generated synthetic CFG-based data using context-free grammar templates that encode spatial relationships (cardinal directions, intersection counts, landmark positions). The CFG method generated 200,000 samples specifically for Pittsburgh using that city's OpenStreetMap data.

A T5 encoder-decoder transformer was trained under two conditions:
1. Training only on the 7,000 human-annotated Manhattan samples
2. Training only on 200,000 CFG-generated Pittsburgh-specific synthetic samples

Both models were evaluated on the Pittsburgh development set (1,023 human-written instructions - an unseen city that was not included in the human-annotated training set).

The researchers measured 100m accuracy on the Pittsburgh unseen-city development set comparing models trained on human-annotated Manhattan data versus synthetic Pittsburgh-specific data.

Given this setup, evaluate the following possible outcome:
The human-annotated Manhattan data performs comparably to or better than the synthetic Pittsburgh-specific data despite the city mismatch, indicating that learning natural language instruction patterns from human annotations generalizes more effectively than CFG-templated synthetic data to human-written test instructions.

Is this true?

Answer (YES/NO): NO